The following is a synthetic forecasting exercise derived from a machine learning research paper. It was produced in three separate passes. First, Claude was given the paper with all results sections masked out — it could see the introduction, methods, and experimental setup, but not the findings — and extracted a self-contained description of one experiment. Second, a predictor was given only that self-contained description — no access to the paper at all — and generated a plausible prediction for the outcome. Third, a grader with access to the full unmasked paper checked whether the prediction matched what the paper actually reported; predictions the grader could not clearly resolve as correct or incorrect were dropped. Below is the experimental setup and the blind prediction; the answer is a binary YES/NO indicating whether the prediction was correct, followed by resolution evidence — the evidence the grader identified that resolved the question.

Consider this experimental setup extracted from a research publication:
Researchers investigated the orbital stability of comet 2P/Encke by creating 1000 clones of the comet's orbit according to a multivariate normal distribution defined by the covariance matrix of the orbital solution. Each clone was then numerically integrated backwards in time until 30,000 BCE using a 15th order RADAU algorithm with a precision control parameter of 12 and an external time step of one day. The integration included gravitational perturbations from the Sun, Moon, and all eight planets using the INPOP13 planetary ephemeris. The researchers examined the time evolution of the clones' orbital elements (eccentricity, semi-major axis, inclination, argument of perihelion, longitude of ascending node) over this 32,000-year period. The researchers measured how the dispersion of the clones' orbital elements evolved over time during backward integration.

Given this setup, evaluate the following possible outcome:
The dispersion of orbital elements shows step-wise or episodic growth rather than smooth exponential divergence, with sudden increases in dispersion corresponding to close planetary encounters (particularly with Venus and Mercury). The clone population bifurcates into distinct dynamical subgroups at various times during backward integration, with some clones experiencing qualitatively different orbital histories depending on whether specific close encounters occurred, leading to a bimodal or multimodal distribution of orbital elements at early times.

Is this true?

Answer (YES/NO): NO